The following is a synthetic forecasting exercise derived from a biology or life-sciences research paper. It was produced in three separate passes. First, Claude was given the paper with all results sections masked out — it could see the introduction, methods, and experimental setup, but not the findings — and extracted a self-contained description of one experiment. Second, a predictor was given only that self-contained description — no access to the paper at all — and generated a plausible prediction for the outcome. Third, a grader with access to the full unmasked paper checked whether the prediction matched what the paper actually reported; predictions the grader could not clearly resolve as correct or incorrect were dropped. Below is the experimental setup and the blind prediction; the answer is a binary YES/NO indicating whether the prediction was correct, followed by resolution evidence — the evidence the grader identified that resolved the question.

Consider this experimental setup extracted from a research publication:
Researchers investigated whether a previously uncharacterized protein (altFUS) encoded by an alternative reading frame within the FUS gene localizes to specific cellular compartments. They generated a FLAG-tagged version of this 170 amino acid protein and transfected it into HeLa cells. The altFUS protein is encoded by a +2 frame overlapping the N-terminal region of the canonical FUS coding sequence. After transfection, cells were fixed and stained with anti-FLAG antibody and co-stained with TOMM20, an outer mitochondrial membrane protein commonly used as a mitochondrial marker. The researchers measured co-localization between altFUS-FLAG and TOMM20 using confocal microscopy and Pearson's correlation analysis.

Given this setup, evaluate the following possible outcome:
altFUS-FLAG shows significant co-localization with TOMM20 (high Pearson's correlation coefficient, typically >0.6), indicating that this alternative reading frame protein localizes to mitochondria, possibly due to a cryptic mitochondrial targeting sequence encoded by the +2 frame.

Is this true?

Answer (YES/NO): YES